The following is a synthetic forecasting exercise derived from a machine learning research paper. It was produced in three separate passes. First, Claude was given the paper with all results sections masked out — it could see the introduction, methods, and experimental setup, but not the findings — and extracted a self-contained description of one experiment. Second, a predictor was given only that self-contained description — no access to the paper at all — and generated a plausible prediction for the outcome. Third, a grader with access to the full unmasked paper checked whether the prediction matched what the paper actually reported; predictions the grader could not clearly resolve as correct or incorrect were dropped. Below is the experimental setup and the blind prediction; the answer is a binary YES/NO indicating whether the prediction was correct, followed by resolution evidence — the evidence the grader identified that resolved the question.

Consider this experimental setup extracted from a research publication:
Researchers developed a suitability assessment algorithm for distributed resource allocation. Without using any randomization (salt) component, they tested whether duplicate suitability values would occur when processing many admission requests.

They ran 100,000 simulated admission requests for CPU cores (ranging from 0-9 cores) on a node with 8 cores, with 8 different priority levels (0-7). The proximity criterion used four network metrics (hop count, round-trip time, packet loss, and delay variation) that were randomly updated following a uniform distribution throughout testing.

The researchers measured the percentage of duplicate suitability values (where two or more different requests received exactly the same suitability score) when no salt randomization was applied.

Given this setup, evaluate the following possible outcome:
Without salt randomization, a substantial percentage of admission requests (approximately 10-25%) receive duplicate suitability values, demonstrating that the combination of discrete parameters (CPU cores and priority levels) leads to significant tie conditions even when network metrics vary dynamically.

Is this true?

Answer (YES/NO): YES